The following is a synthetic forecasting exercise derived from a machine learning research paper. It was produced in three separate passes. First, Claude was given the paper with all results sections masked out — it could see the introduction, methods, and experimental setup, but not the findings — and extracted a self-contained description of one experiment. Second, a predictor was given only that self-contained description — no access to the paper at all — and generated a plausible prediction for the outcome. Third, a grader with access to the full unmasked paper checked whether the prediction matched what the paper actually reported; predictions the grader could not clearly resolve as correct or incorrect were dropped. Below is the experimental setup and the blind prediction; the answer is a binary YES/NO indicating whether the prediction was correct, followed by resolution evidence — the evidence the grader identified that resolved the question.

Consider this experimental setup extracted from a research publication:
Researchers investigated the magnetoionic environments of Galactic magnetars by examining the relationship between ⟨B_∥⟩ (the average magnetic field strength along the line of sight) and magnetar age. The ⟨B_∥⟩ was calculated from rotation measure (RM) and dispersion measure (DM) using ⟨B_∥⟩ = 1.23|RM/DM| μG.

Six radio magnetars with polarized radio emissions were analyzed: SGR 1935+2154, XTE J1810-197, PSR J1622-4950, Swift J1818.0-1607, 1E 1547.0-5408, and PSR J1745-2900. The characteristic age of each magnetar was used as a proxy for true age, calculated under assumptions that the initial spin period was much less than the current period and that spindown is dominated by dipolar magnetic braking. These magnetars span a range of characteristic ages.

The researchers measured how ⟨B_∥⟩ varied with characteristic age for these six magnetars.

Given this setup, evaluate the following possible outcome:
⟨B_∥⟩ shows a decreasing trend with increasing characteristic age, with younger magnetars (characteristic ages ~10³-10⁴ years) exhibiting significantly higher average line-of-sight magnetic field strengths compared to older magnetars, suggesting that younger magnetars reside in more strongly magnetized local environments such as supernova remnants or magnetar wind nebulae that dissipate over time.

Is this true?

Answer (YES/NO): NO